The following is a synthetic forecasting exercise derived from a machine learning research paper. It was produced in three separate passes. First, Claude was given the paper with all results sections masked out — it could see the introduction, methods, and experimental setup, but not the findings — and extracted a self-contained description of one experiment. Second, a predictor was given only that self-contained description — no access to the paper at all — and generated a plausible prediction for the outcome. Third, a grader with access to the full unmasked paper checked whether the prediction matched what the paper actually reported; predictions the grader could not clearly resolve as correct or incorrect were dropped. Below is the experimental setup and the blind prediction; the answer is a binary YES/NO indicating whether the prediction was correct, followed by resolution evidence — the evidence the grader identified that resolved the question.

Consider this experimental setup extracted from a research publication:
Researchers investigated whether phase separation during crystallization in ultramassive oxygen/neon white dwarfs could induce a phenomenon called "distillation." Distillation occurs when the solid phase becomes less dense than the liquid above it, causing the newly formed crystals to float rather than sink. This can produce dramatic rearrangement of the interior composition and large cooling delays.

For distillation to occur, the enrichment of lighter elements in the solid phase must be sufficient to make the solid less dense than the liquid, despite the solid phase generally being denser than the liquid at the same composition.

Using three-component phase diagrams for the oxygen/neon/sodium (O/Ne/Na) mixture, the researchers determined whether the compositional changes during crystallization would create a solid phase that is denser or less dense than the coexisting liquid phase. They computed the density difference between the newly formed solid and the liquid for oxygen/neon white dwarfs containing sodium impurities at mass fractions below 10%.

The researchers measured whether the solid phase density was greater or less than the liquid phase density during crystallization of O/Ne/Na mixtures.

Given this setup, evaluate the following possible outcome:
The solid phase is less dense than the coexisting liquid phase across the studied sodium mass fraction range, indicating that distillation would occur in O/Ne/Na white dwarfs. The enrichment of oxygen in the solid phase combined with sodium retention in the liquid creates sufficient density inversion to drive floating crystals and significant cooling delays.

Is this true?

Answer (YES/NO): NO